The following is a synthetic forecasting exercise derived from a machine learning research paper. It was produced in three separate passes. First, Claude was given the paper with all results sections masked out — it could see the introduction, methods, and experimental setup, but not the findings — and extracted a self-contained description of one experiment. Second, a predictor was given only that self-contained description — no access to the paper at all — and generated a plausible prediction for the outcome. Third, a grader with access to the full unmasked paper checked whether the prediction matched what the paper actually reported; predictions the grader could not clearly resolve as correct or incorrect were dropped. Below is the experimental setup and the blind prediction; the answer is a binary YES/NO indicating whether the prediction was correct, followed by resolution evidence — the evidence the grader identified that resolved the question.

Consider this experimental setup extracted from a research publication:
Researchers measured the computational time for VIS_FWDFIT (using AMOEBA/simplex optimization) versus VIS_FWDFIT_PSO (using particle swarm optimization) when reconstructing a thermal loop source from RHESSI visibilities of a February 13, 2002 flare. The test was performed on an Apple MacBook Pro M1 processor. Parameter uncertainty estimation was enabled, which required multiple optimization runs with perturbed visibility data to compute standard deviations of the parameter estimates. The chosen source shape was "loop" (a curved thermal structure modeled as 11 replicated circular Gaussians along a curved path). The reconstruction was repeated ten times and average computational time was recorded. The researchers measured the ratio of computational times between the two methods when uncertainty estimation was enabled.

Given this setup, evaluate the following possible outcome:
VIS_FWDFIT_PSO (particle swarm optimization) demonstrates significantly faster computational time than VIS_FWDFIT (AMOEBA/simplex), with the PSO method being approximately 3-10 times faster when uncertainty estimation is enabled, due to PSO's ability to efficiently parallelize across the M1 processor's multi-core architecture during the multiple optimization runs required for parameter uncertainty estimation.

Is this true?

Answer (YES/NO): NO